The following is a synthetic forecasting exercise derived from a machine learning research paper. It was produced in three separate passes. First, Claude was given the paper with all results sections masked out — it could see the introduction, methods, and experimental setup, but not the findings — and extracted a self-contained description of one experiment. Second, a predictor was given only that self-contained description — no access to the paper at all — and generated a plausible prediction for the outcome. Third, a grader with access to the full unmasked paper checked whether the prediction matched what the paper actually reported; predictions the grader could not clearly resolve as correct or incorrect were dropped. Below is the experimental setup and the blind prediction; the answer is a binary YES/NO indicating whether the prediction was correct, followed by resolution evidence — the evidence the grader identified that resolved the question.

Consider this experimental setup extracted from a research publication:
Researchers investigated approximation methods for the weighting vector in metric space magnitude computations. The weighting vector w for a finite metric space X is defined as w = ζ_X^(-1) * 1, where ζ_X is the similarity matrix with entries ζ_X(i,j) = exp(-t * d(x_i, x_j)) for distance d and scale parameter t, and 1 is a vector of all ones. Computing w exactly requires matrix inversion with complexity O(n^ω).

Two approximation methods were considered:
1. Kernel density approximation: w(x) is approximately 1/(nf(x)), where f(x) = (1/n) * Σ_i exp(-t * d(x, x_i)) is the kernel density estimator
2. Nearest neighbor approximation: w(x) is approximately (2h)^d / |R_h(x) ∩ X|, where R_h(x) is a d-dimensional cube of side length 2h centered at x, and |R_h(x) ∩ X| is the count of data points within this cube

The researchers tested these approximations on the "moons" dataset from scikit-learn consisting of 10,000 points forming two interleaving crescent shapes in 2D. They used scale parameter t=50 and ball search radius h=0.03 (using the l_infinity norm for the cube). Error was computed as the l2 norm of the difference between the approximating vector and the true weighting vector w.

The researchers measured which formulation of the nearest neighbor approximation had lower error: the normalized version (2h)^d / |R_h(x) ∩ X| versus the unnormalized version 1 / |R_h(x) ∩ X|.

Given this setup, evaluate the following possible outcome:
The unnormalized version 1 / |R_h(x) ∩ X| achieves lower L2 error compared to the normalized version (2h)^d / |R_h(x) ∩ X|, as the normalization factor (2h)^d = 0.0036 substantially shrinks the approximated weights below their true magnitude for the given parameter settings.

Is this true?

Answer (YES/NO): YES